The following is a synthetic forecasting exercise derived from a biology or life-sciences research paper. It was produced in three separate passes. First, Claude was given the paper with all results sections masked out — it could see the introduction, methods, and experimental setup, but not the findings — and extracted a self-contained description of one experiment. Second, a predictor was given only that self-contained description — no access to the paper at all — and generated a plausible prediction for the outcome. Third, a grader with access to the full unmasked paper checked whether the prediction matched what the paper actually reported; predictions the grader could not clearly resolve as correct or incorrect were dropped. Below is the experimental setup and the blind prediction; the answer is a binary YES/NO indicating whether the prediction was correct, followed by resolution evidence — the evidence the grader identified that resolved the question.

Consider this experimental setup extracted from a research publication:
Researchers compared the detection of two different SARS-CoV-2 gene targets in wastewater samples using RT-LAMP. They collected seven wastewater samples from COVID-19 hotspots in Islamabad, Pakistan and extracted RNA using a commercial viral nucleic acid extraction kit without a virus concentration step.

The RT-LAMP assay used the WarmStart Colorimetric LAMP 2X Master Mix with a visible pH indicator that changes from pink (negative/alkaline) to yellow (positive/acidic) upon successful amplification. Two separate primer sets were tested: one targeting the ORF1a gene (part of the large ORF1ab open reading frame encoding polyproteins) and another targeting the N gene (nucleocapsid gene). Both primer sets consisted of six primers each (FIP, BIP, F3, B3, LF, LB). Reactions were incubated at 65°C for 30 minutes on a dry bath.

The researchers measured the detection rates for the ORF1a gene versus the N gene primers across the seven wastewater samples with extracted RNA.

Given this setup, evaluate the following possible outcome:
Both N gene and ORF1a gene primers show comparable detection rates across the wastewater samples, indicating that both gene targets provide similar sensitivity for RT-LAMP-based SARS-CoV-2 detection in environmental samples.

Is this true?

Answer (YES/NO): NO